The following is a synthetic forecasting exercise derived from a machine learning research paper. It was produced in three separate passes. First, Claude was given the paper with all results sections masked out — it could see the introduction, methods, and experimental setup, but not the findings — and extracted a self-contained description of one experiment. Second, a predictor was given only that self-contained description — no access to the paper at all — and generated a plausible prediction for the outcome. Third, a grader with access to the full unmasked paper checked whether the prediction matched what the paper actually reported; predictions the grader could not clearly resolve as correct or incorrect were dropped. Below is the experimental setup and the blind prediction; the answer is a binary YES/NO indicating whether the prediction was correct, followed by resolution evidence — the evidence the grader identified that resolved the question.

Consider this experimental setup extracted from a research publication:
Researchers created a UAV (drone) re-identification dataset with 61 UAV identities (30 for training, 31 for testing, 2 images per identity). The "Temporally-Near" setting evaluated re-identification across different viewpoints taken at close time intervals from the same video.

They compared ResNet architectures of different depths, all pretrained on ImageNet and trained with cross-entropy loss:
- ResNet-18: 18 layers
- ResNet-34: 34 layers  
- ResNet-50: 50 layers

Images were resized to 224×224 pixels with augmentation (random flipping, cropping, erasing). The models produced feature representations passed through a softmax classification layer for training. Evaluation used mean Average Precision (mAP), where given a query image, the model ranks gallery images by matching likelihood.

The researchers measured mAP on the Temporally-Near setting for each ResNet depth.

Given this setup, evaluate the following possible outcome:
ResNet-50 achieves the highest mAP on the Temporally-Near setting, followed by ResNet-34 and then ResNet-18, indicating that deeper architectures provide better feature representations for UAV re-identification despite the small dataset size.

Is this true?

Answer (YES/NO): NO